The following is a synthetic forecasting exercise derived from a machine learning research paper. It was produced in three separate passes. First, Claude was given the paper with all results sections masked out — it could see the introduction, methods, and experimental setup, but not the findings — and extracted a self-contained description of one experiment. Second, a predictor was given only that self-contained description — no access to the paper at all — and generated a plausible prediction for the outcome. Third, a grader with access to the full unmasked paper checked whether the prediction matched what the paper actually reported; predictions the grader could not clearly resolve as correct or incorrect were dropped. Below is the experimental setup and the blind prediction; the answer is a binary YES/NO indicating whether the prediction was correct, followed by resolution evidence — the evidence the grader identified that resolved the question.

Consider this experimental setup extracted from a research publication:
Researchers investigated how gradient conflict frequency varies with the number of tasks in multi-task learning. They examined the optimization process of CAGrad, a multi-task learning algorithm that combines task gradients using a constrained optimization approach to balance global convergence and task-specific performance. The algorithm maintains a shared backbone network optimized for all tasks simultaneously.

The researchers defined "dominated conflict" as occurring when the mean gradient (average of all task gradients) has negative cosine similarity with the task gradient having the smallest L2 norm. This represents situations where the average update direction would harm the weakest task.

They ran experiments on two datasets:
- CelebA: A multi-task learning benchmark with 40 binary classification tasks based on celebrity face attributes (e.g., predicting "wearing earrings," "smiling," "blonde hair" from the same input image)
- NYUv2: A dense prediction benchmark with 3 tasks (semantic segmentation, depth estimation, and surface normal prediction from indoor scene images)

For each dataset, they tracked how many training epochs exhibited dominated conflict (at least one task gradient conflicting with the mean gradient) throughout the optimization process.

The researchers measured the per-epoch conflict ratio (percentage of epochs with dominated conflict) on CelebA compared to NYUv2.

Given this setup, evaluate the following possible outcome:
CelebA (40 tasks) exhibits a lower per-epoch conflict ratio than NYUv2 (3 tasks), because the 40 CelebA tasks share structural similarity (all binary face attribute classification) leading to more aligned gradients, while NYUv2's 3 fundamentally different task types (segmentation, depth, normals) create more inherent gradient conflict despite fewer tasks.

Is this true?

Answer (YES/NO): NO